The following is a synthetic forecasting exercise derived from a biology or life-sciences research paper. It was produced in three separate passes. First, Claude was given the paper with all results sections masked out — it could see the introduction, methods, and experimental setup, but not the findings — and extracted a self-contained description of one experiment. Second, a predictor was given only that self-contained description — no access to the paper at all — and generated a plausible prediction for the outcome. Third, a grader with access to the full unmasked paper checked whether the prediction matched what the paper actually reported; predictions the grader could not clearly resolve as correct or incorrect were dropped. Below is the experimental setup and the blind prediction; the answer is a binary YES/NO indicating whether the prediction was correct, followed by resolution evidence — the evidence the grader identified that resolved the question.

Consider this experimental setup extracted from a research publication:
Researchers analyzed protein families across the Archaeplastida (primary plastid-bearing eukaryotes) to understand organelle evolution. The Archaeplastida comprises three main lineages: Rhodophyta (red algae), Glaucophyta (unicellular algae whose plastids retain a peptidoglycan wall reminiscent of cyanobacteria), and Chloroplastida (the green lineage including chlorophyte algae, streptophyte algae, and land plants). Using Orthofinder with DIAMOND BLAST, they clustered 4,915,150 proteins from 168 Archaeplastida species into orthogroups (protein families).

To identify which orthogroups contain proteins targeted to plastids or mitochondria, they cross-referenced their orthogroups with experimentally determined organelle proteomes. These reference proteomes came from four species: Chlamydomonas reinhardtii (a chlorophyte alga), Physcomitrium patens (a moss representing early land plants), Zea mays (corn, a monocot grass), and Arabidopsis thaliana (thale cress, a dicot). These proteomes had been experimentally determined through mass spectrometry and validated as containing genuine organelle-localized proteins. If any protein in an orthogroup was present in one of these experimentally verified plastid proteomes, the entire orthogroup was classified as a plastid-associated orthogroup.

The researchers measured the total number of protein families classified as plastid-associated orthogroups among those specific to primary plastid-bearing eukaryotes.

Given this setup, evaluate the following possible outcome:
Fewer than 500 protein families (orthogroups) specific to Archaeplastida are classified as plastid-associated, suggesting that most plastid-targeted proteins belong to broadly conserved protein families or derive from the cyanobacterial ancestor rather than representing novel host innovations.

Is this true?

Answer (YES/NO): NO